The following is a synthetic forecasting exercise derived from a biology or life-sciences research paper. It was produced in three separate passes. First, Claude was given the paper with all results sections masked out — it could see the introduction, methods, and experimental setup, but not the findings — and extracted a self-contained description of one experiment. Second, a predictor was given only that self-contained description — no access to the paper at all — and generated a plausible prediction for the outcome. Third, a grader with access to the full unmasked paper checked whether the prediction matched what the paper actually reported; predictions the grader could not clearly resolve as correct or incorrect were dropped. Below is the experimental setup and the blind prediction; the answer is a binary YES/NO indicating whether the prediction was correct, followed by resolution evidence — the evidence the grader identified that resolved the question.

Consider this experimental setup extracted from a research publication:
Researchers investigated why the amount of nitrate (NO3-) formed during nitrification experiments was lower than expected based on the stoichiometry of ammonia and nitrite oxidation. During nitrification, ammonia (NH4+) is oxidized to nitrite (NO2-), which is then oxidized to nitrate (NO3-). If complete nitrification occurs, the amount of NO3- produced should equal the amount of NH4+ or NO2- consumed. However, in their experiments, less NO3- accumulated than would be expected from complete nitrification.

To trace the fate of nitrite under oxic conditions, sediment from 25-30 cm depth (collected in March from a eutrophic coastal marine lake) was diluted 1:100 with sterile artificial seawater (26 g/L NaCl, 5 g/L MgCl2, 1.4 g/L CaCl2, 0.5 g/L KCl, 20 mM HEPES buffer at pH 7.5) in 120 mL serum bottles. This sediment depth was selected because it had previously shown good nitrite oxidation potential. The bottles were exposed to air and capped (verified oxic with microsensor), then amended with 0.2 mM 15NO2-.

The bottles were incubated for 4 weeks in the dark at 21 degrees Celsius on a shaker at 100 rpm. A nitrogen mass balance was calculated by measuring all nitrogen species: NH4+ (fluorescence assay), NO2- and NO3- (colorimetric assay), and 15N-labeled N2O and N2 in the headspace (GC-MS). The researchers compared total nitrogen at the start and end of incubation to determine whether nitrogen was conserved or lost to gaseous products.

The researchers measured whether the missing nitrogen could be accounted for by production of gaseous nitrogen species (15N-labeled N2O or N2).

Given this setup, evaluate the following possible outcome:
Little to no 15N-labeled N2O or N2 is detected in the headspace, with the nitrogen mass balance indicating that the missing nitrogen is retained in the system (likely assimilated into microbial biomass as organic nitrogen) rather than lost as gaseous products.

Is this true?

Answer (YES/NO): NO